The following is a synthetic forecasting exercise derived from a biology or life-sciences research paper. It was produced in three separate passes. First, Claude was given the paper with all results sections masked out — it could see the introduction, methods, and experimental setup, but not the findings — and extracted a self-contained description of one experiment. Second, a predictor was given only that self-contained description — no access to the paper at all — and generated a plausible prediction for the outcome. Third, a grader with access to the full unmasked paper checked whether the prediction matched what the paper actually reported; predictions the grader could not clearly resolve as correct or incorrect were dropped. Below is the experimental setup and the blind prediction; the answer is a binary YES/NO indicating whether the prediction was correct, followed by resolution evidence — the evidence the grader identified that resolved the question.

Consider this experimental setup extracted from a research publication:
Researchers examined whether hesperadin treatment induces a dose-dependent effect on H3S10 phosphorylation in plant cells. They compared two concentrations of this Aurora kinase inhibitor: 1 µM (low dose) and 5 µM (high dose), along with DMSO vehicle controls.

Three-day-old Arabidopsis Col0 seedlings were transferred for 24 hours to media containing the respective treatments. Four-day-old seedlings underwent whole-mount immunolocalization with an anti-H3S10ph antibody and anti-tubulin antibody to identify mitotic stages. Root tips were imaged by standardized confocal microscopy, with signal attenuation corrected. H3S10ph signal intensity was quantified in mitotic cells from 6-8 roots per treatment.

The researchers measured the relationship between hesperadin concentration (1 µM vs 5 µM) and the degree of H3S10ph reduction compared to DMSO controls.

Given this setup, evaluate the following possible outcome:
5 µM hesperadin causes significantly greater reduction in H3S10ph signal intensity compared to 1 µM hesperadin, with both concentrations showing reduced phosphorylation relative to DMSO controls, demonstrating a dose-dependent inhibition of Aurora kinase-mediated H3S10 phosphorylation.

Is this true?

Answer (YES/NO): NO